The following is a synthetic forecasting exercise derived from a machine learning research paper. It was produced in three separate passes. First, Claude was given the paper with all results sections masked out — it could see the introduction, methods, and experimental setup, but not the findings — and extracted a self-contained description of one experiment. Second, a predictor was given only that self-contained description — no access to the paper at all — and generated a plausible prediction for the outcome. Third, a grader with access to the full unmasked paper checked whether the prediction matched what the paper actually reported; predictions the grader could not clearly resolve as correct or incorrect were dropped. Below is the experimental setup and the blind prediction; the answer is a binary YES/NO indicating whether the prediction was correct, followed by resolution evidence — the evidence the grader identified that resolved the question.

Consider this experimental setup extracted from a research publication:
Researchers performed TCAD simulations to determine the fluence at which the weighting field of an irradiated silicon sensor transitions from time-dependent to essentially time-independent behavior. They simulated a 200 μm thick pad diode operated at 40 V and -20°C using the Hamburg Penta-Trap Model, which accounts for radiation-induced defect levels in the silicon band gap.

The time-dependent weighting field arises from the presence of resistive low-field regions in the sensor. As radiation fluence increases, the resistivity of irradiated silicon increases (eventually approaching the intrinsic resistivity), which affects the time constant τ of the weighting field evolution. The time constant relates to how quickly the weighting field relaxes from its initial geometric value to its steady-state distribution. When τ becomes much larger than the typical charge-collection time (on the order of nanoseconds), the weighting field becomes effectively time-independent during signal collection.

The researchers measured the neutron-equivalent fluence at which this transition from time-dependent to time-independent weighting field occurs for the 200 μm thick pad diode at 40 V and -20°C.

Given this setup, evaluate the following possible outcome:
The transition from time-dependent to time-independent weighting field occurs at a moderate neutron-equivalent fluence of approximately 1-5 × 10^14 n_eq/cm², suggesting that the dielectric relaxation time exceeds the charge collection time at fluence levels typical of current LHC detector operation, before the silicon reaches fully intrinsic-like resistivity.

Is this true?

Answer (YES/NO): NO